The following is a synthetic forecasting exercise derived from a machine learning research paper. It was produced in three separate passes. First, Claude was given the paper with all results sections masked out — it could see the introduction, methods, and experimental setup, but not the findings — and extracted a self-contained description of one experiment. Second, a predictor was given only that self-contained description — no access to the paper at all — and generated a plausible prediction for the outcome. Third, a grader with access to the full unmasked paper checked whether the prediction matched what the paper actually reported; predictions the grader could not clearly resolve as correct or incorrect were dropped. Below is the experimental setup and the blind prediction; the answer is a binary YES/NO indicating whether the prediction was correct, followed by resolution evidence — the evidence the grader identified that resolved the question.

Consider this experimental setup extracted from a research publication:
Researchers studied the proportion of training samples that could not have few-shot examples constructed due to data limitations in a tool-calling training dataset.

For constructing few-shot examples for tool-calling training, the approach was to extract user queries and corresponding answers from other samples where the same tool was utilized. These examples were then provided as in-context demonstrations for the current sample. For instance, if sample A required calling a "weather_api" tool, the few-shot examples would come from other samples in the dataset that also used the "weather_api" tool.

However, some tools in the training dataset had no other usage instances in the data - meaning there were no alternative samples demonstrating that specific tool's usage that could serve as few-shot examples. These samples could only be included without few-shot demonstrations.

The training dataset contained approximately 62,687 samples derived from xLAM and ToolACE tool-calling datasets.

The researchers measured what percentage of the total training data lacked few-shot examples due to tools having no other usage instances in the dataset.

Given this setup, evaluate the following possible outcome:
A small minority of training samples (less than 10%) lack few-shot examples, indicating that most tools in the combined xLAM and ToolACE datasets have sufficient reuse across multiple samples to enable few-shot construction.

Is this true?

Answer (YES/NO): NO